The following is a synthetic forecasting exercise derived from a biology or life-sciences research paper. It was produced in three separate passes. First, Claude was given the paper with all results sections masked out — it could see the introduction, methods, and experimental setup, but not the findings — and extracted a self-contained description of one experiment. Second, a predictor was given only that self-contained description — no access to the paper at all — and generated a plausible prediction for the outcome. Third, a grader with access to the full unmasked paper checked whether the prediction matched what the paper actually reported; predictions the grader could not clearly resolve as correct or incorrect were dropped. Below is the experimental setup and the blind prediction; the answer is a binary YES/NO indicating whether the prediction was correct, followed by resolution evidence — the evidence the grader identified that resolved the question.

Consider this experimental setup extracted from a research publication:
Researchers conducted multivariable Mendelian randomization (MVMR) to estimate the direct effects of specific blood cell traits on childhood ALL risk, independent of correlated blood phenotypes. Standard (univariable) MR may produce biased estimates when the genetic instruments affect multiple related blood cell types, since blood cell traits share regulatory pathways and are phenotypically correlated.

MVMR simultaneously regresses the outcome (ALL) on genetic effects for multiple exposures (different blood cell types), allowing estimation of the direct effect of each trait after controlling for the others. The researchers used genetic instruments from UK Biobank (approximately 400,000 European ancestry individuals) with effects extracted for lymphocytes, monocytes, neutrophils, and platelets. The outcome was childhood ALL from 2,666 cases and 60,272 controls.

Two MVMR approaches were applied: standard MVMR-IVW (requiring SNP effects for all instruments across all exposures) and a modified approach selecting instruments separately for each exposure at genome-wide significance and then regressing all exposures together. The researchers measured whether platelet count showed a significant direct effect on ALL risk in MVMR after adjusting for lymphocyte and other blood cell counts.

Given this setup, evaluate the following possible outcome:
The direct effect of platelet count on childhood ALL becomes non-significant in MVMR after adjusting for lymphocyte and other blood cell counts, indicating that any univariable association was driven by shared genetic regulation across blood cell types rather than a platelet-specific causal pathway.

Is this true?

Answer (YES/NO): YES